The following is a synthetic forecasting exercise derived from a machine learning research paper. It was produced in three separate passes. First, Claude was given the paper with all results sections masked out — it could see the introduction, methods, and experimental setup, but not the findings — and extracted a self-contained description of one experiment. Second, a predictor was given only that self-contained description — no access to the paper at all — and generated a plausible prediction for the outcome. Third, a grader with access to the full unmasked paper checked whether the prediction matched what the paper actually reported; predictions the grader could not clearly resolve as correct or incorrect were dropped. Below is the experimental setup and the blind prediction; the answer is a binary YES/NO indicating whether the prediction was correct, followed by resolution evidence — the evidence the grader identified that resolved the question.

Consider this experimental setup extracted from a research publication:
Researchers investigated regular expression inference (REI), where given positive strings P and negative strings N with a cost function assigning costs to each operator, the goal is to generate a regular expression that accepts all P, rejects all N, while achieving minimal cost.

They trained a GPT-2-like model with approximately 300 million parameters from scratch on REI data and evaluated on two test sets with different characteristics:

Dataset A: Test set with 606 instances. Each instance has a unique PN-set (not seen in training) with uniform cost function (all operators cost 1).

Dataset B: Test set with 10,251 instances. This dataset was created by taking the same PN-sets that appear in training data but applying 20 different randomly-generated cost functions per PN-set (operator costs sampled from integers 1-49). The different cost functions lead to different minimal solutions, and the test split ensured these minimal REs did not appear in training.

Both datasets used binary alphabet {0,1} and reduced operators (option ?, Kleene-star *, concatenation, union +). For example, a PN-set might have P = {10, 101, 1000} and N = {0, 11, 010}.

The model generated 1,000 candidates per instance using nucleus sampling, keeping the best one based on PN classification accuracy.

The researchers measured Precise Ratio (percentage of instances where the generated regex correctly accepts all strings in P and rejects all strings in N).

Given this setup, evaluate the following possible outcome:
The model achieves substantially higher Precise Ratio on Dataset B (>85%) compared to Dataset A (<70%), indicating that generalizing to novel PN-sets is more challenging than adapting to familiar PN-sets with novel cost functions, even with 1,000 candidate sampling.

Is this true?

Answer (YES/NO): YES